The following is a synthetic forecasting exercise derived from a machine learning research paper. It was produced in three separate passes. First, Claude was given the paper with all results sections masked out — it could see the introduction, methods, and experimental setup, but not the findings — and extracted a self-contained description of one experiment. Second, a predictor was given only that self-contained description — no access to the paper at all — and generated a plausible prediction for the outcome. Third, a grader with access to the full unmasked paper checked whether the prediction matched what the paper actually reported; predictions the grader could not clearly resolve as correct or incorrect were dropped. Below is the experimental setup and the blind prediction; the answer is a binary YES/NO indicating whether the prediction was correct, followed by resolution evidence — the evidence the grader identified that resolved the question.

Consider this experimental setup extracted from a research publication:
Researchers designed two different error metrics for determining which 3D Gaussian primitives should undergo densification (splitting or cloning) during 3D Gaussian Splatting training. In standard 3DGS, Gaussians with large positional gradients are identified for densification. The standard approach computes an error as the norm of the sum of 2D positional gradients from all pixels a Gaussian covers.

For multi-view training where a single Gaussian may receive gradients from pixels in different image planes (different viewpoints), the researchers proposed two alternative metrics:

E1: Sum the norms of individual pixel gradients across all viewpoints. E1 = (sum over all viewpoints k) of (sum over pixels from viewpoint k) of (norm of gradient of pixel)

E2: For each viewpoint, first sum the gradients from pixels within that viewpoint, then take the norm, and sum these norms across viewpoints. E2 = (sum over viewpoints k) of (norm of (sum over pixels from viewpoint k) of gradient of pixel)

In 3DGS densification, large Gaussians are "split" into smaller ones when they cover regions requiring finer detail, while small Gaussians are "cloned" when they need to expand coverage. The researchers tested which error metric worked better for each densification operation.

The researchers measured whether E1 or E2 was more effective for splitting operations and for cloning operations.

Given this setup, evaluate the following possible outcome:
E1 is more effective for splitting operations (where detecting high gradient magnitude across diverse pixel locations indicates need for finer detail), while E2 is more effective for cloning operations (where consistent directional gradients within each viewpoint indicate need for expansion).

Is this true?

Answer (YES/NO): YES